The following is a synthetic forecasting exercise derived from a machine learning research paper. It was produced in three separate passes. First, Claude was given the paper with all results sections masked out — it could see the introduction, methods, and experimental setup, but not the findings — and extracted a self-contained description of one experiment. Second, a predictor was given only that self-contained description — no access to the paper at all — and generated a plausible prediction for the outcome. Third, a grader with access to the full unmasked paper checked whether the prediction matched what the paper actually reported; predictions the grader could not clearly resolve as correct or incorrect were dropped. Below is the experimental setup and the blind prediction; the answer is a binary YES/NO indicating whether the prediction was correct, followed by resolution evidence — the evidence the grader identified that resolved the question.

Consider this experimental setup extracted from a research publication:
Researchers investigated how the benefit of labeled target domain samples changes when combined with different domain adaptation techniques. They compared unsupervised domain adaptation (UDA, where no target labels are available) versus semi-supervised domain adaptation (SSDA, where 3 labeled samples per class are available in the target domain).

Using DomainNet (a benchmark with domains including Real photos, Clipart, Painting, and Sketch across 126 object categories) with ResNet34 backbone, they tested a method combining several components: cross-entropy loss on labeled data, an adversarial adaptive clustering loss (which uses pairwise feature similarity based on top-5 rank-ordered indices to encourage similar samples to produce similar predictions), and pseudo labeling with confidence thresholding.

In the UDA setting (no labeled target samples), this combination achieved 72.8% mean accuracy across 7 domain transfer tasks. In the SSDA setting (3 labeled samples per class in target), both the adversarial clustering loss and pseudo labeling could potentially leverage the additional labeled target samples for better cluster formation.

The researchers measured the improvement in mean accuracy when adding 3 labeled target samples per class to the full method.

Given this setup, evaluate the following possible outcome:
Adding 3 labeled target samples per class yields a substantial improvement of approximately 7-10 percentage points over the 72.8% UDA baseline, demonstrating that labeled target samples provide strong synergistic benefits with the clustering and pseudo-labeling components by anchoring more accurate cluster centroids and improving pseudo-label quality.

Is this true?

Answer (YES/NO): NO